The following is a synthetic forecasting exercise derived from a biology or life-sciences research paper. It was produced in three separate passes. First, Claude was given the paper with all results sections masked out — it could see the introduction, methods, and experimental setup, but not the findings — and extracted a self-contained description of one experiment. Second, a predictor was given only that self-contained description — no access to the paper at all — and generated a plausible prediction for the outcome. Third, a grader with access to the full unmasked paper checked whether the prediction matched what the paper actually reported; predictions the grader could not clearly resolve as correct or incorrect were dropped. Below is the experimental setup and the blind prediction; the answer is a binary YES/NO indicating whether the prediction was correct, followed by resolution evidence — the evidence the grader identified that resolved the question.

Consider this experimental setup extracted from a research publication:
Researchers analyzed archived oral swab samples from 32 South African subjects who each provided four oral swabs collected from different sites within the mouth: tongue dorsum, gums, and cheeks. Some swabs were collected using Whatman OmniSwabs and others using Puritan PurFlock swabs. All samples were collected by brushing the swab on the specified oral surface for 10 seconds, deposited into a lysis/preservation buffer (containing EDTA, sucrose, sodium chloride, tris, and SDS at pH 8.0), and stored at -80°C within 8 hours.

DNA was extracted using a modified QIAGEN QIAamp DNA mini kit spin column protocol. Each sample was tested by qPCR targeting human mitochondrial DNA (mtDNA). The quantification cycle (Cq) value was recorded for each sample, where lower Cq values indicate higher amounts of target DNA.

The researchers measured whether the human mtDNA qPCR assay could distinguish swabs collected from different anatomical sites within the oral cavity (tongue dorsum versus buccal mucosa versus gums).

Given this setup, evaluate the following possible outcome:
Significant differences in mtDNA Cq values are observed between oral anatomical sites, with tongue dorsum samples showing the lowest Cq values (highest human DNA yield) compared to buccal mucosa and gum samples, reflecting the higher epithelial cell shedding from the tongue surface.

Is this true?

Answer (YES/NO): NO